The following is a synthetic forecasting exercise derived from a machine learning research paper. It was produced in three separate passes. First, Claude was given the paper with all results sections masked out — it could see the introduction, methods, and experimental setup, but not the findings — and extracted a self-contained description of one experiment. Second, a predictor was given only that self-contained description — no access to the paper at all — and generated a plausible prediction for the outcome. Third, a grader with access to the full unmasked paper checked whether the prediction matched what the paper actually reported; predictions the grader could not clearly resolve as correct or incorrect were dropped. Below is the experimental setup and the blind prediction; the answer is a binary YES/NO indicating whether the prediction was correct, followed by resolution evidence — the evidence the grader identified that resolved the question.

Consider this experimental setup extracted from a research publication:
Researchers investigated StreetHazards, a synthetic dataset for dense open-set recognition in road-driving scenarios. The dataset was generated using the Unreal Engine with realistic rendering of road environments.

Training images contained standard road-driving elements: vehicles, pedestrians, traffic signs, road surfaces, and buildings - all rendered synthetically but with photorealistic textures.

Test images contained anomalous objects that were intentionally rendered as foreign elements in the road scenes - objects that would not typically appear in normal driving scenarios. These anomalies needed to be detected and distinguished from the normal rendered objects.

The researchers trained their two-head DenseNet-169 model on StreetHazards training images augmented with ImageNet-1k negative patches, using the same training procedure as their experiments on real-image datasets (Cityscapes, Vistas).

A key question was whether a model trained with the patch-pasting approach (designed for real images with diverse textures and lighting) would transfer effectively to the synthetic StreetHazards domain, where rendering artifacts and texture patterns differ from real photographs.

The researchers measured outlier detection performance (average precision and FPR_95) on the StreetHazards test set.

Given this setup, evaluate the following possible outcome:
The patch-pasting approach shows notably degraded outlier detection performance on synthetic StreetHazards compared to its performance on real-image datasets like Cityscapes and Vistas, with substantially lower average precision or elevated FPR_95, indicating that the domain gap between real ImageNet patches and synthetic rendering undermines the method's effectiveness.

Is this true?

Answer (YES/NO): NO